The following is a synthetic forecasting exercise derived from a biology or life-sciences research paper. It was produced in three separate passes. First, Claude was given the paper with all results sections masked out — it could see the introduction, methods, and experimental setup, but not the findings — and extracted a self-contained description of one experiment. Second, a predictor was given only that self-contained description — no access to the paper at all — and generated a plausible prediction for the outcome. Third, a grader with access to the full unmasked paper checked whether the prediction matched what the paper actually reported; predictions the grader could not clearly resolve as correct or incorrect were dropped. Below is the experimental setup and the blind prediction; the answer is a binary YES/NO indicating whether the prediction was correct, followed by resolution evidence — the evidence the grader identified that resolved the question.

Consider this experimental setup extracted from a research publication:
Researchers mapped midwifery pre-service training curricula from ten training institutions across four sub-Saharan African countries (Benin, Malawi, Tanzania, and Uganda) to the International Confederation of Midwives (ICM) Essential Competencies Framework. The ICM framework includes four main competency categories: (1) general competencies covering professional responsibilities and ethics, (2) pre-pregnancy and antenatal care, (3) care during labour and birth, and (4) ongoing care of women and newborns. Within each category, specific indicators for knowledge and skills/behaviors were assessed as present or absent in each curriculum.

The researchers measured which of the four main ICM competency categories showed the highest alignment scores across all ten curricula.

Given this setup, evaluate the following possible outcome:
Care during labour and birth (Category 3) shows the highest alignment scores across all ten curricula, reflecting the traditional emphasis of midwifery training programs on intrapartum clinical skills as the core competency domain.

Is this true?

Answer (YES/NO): YES